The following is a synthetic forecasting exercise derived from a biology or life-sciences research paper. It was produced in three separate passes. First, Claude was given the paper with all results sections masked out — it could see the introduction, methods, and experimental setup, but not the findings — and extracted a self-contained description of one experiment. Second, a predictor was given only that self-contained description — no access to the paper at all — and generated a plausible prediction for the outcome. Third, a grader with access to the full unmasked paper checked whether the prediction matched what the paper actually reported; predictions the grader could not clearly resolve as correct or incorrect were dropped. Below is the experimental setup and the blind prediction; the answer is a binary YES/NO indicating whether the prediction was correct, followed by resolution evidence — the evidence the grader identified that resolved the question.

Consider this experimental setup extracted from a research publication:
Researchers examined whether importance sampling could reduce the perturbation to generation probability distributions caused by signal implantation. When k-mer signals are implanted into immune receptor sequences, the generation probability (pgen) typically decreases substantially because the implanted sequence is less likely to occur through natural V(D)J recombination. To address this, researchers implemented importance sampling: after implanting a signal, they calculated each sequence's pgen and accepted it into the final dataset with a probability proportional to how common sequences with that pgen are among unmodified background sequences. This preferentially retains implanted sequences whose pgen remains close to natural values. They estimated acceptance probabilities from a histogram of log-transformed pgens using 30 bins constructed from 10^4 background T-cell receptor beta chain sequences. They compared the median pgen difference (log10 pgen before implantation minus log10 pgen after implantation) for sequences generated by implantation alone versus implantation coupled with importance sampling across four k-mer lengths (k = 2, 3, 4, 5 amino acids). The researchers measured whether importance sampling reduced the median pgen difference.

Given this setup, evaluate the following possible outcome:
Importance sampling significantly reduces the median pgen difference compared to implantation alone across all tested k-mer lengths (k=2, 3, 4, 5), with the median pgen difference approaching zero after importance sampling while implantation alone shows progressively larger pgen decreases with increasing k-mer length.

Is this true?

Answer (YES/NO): NO